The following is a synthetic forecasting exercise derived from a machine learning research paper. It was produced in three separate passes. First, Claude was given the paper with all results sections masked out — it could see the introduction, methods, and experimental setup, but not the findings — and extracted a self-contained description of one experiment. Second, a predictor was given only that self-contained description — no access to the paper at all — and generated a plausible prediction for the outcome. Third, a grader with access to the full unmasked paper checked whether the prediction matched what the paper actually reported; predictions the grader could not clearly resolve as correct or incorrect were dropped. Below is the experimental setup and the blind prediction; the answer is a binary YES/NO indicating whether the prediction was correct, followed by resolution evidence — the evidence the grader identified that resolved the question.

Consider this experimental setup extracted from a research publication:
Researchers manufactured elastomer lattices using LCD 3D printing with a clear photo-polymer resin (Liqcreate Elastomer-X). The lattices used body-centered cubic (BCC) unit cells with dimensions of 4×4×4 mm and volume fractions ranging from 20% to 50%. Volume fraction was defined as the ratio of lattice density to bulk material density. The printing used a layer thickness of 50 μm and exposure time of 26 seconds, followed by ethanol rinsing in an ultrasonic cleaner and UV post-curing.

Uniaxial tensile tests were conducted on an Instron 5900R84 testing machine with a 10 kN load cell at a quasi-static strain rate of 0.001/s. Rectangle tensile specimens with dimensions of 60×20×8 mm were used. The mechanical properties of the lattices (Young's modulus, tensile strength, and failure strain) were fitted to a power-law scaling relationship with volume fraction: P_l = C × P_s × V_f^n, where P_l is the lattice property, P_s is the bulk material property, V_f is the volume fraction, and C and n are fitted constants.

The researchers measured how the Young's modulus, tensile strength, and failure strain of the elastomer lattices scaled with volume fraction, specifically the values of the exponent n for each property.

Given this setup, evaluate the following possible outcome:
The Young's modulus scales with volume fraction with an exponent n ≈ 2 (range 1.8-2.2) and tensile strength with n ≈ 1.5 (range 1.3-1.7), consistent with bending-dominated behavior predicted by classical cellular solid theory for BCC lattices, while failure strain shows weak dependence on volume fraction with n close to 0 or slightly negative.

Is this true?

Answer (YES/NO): NO